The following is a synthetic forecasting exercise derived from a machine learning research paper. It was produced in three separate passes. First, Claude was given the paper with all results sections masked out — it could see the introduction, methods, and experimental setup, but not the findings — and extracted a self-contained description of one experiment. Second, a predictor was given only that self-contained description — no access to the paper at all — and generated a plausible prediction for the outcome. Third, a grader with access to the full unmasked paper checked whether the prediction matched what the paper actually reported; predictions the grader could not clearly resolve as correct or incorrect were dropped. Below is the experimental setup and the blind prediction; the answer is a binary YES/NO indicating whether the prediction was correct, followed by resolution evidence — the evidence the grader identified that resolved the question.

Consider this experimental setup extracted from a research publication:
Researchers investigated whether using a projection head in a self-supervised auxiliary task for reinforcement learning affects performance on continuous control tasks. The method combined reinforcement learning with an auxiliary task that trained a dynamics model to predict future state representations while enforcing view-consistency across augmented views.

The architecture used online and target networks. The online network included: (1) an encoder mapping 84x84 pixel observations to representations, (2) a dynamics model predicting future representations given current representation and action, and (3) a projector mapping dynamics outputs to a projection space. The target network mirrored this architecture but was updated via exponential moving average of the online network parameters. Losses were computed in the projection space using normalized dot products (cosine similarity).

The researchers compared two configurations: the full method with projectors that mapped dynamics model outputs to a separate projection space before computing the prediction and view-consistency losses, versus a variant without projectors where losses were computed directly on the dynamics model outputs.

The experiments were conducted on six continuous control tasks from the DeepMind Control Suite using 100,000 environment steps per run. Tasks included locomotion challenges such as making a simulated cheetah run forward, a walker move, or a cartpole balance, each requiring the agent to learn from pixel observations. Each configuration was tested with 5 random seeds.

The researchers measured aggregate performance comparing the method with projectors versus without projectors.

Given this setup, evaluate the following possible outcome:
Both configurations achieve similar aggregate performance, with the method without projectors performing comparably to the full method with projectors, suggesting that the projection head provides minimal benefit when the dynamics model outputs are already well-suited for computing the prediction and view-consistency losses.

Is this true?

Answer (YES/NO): NO